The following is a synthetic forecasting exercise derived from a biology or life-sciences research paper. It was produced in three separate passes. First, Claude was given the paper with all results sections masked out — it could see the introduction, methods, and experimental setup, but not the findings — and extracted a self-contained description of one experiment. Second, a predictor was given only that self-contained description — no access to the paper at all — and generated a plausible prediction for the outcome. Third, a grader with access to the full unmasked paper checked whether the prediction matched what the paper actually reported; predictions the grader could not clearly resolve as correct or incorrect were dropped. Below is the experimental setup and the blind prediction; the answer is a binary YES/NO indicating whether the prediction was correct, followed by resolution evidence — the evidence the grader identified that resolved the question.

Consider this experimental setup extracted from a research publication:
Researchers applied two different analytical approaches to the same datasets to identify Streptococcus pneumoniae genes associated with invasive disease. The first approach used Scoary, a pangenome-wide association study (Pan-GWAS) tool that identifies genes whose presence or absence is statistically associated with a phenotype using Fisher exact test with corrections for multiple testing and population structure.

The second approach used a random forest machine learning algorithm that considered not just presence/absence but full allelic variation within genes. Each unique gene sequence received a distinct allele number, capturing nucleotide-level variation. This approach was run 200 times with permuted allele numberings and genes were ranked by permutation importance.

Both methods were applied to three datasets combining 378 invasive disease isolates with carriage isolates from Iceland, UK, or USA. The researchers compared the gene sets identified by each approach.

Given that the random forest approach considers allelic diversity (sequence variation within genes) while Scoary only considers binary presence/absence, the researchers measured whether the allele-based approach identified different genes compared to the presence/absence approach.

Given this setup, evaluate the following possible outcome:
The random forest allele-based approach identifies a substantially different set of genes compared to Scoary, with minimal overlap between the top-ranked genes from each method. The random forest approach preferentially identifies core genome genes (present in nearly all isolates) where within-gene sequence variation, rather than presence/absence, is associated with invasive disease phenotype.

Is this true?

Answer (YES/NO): NO